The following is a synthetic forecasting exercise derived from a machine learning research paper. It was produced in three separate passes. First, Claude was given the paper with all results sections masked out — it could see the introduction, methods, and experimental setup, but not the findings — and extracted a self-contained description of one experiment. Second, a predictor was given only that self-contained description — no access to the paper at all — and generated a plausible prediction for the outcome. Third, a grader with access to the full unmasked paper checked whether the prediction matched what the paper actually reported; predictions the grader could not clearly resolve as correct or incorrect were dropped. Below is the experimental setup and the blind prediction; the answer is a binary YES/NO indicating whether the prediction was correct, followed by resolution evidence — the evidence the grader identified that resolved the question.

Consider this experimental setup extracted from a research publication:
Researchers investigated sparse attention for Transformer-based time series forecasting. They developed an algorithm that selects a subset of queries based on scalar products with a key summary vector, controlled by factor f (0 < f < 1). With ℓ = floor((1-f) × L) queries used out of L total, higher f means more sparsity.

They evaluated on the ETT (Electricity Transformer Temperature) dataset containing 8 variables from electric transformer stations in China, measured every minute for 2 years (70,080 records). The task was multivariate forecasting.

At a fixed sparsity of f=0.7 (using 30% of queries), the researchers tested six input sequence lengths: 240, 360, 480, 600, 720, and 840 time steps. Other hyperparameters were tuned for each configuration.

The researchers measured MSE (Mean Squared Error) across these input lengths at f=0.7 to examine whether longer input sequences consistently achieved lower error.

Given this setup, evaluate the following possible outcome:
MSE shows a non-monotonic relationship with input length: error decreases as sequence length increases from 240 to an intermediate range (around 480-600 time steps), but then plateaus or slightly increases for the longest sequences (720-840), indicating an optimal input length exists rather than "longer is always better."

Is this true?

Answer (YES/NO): NO